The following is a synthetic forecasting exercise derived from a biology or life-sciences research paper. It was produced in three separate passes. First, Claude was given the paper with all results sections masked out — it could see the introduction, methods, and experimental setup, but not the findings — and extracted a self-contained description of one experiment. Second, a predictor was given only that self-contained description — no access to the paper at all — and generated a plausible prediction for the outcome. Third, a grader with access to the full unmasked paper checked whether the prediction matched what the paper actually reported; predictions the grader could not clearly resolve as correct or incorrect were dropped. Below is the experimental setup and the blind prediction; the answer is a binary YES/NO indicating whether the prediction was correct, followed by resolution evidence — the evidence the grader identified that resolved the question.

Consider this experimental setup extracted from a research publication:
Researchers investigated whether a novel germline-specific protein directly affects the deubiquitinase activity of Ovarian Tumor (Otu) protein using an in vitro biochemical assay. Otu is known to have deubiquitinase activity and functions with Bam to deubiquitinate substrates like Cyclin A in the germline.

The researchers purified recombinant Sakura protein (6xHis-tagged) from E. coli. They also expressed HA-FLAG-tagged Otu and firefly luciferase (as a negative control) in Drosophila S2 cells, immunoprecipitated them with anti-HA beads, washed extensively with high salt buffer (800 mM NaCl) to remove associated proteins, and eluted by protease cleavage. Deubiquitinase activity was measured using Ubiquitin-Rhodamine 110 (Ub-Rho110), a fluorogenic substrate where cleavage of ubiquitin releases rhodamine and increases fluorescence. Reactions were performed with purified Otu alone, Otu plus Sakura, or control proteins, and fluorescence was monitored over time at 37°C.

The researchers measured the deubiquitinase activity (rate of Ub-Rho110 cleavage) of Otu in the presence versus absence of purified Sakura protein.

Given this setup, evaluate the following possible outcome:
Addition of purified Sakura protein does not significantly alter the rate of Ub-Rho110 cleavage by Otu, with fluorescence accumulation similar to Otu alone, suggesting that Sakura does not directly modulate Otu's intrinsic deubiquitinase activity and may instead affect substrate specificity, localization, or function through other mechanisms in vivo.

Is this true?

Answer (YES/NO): YES